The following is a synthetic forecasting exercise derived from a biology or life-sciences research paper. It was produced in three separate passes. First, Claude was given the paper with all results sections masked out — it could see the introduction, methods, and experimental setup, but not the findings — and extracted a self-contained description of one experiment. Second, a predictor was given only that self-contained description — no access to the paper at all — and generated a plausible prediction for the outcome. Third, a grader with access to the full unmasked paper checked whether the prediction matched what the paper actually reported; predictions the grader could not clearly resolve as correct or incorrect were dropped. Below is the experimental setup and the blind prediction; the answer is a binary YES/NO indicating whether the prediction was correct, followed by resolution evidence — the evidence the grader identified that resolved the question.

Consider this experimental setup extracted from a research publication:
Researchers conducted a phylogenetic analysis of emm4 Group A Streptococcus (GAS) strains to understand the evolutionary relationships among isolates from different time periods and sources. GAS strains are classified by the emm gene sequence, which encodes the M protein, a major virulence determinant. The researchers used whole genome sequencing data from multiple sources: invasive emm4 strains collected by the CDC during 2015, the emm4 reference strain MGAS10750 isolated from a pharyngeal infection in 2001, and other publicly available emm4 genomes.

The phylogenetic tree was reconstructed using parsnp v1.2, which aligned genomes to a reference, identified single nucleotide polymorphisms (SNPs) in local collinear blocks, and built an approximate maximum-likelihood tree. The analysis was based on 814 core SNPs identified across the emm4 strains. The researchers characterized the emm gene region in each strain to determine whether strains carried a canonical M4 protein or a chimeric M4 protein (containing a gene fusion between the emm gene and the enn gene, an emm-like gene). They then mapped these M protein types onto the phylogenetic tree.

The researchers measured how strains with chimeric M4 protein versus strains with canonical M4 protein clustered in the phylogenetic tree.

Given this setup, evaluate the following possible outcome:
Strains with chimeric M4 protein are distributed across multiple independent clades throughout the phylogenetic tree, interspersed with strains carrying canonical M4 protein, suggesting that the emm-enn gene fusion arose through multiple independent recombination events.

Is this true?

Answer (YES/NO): NO